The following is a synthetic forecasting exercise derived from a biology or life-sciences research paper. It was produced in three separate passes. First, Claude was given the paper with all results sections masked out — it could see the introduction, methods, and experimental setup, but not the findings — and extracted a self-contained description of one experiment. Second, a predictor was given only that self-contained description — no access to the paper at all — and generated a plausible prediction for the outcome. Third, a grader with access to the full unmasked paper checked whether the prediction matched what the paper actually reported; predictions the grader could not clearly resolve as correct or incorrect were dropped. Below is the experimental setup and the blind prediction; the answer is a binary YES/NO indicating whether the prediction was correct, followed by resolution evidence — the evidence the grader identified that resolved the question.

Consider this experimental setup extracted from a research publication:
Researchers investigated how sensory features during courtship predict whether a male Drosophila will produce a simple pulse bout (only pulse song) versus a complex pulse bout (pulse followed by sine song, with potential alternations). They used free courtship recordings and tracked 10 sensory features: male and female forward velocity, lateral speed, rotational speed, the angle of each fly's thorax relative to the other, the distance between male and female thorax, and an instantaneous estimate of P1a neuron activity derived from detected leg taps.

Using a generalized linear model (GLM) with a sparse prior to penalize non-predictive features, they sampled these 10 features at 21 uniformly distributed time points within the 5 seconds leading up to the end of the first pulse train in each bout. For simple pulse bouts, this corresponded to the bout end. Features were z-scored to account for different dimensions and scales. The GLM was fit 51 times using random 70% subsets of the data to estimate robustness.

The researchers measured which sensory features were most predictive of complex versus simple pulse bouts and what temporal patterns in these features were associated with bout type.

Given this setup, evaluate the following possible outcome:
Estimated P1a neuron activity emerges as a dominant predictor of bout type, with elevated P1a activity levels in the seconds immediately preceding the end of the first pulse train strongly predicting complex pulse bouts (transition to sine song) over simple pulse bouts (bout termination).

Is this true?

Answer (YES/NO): NO